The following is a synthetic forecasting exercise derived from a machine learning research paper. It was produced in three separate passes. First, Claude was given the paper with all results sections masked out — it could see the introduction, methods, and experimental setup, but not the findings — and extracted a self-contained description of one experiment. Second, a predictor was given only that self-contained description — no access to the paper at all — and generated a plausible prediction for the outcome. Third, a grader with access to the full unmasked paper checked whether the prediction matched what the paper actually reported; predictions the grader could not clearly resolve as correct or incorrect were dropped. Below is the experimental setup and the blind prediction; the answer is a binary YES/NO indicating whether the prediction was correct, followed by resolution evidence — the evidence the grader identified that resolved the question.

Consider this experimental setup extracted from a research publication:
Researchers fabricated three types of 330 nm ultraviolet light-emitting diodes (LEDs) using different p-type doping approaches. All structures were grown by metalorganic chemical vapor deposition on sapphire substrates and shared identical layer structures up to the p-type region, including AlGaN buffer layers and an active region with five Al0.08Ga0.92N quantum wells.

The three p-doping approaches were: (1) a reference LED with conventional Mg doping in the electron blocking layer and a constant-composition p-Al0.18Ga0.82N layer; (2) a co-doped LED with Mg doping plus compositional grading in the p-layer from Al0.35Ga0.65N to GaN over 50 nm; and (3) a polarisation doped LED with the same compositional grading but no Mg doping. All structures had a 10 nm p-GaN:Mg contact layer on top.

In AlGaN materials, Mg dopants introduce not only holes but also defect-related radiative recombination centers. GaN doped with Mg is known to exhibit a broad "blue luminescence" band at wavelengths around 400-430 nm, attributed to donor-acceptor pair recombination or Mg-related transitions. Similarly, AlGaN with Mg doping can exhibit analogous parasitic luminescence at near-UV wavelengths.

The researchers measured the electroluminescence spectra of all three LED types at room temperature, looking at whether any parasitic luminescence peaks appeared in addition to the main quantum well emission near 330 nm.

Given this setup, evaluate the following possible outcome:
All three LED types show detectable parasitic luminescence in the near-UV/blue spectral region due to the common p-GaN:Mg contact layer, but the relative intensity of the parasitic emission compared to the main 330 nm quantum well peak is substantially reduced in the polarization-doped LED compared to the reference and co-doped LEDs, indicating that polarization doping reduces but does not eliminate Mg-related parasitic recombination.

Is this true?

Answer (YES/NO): NO